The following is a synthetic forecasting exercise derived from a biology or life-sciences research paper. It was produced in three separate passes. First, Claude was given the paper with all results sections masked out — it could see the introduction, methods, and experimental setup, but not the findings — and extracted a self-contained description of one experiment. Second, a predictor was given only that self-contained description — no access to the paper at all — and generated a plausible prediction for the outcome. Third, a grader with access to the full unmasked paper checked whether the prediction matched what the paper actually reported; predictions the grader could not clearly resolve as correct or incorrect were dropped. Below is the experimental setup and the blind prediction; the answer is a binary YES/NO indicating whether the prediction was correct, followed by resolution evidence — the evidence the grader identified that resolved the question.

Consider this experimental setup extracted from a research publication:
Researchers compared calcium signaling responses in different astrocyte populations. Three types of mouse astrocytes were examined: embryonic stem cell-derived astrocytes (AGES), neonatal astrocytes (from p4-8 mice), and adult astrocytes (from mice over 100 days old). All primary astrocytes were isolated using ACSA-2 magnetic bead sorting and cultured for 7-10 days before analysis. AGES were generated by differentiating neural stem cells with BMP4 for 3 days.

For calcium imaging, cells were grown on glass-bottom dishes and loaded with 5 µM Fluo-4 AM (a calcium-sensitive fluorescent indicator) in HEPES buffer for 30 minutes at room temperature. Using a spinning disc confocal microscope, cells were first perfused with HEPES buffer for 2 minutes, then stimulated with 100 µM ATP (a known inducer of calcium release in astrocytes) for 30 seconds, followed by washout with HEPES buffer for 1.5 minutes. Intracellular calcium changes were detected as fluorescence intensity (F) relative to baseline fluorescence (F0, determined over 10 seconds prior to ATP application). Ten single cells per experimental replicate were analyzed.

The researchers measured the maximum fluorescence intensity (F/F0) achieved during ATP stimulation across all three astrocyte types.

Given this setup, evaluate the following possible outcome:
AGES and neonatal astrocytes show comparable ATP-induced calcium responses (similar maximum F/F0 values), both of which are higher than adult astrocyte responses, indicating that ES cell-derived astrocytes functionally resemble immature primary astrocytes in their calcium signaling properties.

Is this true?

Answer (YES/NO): NO